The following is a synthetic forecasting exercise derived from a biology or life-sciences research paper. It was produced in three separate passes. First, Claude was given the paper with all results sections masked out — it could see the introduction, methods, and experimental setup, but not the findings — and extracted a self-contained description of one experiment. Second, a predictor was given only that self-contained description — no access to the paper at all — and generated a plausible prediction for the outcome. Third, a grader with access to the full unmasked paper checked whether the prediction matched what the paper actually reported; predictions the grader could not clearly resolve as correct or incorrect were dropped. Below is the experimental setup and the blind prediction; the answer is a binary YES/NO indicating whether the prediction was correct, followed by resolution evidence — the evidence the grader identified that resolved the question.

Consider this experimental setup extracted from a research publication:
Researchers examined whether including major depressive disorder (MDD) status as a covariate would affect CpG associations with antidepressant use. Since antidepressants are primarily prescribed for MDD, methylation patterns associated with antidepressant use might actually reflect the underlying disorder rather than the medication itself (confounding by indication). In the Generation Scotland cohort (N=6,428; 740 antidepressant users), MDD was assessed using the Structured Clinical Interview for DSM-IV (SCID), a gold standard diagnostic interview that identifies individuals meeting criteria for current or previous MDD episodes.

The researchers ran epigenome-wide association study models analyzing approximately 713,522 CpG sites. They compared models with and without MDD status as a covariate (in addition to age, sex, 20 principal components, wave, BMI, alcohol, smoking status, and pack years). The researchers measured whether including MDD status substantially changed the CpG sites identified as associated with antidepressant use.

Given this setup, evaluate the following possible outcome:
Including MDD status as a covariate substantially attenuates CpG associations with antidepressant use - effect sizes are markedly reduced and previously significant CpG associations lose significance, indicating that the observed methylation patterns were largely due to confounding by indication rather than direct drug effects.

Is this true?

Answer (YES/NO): NO